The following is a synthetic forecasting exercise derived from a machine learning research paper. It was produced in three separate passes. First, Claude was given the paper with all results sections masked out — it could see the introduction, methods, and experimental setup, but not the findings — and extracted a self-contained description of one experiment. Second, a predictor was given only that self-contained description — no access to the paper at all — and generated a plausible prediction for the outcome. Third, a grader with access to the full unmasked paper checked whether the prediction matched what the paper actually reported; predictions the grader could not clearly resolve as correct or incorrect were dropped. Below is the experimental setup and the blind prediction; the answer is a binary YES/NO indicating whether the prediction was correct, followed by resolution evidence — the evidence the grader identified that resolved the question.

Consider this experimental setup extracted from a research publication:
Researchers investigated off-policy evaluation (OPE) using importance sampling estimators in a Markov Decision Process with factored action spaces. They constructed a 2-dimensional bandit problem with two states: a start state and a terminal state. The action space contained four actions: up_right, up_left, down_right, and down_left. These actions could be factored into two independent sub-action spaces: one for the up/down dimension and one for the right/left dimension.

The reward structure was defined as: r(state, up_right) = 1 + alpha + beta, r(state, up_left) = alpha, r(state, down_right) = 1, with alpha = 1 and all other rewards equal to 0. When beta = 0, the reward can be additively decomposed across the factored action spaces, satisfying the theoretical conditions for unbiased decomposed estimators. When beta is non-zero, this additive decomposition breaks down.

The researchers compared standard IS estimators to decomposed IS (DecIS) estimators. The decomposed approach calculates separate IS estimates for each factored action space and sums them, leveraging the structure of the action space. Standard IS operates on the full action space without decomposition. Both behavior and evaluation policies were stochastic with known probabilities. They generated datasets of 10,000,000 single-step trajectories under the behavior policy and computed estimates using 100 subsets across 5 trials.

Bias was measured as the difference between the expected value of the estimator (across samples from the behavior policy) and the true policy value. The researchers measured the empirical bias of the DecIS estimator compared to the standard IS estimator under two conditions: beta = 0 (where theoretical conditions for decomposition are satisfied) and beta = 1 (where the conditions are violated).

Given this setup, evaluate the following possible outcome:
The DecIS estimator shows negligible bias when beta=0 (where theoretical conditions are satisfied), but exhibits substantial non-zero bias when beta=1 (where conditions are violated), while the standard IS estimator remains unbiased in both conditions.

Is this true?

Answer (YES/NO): YES